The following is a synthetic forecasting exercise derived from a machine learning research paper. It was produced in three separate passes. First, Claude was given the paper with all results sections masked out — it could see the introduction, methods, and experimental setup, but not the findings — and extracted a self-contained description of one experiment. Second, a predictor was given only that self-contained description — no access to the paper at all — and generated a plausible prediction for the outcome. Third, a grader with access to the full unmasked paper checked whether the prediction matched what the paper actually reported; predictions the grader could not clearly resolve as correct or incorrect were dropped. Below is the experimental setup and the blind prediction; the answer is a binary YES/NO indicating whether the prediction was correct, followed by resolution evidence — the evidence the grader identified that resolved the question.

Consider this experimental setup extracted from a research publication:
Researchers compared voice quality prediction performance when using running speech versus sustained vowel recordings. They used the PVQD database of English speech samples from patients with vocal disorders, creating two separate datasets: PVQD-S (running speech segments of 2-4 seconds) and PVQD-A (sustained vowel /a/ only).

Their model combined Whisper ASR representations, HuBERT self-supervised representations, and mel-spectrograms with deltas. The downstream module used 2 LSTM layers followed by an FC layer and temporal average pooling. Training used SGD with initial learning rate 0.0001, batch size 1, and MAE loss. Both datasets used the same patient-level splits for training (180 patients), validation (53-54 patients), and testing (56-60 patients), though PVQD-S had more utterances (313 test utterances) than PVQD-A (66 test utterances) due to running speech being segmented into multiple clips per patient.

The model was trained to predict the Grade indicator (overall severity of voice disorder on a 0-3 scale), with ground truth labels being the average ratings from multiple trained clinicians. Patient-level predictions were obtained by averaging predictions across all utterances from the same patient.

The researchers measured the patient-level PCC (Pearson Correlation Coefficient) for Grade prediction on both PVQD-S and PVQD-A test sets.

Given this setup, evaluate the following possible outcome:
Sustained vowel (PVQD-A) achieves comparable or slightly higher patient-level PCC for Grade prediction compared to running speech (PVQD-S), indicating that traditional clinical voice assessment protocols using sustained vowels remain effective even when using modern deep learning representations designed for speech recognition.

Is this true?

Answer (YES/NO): NO